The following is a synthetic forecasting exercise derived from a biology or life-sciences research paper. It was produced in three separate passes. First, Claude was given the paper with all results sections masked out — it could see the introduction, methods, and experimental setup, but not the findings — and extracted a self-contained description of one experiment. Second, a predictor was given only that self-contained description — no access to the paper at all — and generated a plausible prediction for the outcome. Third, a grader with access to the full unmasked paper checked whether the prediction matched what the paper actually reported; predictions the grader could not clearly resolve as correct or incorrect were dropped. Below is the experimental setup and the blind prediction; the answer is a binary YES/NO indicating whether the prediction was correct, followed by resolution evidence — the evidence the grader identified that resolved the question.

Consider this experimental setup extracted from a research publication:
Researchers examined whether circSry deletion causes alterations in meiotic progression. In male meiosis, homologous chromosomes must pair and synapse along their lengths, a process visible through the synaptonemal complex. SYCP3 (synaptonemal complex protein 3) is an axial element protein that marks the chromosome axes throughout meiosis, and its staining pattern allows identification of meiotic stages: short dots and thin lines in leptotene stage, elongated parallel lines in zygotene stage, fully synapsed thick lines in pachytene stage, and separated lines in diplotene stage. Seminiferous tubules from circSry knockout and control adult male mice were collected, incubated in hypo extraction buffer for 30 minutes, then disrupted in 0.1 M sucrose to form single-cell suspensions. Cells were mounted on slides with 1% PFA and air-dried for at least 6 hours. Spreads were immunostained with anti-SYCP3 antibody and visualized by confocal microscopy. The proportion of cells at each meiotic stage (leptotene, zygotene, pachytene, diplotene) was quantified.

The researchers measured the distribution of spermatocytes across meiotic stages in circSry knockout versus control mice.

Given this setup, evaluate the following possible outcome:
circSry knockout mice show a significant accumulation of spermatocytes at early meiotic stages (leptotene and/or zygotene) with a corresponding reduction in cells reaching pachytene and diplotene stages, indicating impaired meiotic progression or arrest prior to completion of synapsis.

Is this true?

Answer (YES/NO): NO